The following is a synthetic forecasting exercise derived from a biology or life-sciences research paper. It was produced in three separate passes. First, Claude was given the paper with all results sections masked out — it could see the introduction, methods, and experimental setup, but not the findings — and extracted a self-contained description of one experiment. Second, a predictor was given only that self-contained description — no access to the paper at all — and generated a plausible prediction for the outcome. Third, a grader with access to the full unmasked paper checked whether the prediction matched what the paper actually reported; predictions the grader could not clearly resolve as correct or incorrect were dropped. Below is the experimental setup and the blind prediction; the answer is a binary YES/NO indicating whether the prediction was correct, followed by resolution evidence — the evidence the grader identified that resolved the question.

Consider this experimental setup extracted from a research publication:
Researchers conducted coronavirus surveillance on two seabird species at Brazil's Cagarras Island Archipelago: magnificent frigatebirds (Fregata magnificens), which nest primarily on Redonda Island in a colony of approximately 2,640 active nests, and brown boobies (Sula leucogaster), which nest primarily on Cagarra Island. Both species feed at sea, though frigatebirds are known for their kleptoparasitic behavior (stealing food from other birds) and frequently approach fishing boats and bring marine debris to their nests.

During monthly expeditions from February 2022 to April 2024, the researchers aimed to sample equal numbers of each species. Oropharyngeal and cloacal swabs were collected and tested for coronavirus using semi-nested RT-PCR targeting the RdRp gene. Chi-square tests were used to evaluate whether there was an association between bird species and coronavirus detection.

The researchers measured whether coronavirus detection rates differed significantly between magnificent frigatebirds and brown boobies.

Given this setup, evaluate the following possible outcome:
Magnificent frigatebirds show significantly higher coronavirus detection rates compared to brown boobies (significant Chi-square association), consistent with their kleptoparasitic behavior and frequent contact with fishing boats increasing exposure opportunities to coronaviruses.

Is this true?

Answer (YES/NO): NO